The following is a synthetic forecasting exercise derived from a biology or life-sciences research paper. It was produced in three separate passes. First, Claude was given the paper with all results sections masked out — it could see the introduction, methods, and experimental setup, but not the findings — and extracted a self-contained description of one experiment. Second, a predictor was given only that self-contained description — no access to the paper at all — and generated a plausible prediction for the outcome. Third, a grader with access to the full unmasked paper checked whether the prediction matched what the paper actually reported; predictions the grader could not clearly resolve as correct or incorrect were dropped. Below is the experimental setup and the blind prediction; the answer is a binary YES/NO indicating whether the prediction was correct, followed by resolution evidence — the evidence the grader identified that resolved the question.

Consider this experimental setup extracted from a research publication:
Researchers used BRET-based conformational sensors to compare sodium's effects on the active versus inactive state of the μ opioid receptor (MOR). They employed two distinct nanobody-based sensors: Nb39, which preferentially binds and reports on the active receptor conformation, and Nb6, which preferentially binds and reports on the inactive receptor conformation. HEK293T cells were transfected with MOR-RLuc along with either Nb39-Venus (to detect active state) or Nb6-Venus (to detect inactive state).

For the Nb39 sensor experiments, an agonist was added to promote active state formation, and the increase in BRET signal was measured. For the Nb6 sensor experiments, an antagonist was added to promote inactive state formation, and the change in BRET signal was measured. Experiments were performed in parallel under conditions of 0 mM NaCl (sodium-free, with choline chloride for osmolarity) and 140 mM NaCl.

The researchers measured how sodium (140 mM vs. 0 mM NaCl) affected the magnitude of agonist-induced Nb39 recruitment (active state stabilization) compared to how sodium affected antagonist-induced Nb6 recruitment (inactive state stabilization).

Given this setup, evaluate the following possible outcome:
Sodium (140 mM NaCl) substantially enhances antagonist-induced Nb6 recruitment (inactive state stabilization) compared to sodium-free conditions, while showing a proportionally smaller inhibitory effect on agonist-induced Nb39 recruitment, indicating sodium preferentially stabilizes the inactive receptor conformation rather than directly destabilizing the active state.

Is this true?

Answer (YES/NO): NO